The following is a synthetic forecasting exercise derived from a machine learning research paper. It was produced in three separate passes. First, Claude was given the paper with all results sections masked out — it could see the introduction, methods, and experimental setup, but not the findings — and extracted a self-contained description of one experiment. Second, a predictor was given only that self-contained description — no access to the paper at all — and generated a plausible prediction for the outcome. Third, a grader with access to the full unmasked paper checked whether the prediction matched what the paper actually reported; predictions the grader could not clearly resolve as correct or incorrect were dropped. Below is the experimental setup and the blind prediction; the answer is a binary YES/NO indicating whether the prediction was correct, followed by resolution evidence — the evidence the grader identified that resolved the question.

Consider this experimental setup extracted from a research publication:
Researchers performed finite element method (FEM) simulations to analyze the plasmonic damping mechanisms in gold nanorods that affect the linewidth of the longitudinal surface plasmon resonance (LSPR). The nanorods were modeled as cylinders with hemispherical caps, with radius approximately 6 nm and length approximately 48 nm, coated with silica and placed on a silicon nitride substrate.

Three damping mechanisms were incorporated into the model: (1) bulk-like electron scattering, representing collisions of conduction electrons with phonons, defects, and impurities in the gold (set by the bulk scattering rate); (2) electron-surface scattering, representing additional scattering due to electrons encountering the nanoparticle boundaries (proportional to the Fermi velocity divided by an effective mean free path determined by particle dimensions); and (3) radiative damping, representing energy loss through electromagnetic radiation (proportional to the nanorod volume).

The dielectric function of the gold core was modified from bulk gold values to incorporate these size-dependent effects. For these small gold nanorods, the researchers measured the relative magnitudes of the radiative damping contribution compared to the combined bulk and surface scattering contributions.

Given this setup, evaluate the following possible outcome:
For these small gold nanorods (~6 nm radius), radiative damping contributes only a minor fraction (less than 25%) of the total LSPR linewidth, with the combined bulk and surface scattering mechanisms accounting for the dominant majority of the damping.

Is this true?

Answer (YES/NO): YES